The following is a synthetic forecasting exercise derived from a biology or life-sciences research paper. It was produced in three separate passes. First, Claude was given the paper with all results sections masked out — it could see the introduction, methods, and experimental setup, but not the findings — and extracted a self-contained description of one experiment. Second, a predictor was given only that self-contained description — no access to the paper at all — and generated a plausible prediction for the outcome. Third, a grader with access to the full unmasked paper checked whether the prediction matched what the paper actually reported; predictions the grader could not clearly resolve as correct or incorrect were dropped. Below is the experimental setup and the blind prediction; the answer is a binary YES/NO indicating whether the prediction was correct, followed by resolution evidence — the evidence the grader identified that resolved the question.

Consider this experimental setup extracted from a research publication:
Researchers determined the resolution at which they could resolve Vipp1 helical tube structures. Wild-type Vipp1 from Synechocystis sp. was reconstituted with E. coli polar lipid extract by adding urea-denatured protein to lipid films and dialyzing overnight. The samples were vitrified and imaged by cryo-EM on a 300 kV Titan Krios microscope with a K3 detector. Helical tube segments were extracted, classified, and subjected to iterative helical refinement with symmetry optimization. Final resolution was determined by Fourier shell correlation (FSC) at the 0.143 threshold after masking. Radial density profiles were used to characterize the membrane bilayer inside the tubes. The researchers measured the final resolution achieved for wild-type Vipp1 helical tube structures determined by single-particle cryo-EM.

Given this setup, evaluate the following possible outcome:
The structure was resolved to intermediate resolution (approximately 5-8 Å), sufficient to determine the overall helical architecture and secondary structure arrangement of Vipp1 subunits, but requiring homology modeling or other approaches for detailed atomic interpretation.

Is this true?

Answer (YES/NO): YES